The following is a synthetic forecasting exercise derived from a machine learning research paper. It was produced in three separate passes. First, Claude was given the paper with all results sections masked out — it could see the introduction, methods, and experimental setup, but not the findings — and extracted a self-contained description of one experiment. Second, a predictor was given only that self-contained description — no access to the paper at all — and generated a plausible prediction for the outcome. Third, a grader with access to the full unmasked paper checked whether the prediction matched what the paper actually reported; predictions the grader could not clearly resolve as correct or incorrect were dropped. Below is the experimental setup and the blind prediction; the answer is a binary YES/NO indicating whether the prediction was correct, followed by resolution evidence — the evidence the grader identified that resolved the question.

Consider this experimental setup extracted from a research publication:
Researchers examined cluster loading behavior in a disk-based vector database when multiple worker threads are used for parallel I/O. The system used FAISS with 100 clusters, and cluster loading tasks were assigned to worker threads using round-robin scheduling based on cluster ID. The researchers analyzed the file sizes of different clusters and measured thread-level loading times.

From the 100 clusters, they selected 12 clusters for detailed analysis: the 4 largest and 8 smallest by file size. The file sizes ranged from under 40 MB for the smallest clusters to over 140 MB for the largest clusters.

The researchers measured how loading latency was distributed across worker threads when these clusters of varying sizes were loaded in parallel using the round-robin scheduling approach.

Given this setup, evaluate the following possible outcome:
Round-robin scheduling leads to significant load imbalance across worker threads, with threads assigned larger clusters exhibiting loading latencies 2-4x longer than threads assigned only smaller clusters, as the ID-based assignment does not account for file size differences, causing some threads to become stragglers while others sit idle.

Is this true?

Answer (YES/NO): NO